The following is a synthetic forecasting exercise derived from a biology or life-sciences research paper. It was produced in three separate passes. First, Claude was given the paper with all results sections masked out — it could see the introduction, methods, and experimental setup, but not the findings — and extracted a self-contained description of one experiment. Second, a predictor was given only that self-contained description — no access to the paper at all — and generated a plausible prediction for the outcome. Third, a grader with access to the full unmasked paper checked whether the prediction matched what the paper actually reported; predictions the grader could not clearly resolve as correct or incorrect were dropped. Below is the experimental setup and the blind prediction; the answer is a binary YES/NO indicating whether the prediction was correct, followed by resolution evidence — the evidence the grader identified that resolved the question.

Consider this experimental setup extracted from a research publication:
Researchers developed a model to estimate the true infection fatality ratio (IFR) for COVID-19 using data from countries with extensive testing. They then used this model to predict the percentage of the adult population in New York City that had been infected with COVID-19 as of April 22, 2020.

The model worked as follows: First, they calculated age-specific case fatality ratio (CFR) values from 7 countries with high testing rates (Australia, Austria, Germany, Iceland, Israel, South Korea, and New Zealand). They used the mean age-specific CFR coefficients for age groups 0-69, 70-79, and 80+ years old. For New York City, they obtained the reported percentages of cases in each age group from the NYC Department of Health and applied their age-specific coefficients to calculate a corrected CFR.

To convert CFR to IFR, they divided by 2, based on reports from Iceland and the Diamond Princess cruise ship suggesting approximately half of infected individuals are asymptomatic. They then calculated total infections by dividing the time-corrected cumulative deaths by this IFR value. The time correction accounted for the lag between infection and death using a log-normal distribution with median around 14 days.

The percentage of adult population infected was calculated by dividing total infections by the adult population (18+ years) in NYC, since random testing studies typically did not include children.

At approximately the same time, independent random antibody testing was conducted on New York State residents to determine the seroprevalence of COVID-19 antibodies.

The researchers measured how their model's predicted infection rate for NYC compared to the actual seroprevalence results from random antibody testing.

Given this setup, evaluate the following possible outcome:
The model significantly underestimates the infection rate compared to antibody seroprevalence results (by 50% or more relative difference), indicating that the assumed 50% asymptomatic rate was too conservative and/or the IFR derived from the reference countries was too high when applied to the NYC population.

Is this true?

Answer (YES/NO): NO